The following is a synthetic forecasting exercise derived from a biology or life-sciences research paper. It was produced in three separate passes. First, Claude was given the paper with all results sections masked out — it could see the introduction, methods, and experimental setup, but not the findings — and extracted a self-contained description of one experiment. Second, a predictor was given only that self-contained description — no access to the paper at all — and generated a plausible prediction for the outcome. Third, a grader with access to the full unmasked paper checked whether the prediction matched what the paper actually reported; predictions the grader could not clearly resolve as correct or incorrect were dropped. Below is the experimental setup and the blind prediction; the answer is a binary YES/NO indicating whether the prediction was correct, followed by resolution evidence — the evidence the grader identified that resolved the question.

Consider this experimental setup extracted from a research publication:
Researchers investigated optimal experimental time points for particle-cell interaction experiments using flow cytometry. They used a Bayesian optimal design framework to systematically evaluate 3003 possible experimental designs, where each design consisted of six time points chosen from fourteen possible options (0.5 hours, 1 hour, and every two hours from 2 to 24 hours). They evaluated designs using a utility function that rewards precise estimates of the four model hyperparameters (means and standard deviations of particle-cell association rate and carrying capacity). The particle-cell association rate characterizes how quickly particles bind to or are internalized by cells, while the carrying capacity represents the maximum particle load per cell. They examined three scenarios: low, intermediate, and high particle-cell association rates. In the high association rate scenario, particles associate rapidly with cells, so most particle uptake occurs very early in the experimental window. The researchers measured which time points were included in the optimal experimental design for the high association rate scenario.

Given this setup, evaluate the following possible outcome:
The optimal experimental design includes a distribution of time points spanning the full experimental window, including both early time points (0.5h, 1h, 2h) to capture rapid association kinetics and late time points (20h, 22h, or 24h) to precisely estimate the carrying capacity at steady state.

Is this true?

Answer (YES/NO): YES